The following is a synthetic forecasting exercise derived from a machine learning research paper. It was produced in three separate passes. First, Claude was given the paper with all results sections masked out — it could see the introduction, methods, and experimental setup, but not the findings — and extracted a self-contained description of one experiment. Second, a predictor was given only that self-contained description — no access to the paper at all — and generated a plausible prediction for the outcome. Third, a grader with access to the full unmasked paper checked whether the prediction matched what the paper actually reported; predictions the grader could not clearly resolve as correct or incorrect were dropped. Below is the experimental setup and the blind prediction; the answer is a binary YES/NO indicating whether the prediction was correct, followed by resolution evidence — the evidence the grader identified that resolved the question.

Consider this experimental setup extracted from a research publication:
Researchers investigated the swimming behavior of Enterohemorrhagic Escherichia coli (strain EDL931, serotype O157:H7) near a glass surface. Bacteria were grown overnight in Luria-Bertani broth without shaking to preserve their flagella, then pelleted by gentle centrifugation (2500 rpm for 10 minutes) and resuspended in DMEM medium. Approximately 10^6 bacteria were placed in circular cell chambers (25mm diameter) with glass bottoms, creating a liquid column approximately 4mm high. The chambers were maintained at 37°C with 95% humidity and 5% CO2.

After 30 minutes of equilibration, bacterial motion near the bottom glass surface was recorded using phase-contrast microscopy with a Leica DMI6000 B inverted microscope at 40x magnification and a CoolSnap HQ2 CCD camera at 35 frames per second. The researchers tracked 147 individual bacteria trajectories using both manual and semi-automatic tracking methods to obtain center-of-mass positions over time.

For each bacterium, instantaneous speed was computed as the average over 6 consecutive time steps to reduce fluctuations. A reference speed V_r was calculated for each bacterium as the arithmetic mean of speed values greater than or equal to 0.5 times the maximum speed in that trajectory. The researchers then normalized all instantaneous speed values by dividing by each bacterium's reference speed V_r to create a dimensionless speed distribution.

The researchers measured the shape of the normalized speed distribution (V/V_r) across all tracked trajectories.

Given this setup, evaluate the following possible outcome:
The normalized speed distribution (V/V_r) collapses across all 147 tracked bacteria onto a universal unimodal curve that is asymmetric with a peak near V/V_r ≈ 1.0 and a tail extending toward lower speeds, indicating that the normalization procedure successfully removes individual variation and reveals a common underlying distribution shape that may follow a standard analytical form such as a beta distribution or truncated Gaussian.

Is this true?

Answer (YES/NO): NO